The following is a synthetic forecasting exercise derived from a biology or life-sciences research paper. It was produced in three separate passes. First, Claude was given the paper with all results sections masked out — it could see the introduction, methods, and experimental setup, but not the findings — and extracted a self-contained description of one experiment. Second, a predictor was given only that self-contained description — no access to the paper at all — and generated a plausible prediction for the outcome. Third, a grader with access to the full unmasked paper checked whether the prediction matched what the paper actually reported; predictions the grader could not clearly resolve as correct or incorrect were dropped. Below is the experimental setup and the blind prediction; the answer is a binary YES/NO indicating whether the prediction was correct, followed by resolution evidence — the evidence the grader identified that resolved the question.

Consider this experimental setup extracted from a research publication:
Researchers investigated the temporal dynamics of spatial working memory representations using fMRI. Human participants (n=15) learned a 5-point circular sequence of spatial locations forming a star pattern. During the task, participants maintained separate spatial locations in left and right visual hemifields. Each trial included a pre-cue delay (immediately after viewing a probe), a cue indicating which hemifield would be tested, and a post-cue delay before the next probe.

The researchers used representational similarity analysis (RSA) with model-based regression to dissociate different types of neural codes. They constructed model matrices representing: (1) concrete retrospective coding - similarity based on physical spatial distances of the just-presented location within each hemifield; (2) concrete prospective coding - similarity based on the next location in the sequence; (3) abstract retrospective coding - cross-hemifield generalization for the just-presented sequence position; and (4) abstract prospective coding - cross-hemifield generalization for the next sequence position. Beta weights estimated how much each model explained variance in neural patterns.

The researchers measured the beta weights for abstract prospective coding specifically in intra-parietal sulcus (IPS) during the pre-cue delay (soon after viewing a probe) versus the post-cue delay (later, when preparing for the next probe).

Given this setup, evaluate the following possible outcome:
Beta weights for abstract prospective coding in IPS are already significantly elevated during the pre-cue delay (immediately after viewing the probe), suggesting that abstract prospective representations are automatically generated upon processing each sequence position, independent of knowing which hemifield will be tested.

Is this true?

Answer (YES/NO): YES